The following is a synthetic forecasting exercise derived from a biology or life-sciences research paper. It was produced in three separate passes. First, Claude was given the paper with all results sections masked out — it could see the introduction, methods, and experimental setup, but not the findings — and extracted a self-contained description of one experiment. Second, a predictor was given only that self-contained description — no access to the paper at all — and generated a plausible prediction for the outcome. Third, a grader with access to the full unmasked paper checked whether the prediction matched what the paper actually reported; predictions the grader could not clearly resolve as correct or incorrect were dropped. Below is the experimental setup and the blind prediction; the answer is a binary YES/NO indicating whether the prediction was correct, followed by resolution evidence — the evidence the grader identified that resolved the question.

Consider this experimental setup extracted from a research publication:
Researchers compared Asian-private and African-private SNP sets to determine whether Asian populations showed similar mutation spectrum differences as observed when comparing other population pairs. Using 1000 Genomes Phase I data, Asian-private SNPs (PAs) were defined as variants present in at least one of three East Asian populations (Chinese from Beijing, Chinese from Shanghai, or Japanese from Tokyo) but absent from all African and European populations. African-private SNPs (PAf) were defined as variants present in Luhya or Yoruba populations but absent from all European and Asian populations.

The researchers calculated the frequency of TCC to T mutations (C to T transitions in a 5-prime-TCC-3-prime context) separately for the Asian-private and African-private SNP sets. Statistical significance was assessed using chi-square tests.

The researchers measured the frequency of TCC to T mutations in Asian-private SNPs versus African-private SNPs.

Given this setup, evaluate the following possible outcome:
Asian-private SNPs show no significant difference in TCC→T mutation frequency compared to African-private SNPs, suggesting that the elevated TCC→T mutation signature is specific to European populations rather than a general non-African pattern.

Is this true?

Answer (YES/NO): YES